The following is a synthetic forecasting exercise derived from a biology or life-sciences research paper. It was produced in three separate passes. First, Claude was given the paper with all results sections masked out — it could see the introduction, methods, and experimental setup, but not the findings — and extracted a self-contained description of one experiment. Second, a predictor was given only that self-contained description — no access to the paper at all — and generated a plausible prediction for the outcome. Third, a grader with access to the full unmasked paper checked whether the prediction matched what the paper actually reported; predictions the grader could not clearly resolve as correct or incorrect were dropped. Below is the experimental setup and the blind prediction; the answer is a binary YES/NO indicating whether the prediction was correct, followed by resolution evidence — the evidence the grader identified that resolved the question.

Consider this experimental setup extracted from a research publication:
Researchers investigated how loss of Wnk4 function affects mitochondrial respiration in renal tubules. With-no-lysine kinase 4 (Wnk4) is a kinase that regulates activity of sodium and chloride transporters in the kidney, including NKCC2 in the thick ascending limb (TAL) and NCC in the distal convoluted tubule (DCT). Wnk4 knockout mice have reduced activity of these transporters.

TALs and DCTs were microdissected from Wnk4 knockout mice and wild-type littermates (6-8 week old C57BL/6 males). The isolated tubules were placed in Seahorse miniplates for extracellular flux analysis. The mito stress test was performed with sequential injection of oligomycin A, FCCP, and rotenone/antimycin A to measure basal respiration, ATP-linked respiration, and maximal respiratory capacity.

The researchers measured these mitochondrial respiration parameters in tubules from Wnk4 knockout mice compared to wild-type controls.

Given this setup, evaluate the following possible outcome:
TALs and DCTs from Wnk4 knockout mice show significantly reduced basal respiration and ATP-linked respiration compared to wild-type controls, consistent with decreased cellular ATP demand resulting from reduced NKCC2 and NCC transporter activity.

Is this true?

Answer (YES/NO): YES